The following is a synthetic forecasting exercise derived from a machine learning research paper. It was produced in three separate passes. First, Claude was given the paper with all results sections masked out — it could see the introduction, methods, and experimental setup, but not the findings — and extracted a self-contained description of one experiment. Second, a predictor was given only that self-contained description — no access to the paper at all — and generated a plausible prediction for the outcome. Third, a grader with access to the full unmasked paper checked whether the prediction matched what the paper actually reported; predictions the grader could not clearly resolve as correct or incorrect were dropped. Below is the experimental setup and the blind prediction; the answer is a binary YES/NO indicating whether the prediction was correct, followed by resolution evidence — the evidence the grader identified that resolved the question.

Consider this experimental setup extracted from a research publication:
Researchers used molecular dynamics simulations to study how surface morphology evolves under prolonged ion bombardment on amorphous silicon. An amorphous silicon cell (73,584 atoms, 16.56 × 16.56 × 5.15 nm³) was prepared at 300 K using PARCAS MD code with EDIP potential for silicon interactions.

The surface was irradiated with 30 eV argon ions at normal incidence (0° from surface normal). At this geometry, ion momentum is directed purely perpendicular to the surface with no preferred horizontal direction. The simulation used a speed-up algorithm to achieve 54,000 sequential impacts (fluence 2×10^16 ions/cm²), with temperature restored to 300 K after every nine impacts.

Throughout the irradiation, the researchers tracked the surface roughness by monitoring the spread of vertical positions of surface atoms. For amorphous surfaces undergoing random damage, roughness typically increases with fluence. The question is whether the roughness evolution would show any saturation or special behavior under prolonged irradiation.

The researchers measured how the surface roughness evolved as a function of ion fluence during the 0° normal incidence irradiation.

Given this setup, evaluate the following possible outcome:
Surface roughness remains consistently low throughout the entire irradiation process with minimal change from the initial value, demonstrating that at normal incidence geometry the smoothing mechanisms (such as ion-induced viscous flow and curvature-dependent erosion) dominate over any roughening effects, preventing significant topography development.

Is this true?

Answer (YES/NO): NO